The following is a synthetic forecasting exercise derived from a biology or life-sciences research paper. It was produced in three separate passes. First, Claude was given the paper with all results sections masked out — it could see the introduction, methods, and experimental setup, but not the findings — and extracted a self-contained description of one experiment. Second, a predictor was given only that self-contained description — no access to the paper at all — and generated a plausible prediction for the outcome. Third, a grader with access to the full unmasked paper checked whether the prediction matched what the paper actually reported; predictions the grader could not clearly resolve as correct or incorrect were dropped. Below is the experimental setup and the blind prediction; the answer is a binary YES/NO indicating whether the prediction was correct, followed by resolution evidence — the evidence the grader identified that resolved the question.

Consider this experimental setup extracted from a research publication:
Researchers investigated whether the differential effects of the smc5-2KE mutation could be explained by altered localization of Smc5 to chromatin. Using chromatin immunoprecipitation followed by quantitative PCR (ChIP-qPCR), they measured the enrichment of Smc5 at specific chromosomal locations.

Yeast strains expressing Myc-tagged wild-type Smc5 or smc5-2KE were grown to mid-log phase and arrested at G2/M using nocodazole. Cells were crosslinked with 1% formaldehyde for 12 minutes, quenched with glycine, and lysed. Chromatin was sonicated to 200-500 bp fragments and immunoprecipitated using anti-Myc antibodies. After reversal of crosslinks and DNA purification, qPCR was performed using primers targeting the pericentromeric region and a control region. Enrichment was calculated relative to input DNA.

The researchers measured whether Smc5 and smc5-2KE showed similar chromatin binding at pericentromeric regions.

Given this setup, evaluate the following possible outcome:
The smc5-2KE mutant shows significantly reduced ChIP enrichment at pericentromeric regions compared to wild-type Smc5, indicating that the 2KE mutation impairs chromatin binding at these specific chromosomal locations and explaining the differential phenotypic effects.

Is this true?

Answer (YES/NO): NO